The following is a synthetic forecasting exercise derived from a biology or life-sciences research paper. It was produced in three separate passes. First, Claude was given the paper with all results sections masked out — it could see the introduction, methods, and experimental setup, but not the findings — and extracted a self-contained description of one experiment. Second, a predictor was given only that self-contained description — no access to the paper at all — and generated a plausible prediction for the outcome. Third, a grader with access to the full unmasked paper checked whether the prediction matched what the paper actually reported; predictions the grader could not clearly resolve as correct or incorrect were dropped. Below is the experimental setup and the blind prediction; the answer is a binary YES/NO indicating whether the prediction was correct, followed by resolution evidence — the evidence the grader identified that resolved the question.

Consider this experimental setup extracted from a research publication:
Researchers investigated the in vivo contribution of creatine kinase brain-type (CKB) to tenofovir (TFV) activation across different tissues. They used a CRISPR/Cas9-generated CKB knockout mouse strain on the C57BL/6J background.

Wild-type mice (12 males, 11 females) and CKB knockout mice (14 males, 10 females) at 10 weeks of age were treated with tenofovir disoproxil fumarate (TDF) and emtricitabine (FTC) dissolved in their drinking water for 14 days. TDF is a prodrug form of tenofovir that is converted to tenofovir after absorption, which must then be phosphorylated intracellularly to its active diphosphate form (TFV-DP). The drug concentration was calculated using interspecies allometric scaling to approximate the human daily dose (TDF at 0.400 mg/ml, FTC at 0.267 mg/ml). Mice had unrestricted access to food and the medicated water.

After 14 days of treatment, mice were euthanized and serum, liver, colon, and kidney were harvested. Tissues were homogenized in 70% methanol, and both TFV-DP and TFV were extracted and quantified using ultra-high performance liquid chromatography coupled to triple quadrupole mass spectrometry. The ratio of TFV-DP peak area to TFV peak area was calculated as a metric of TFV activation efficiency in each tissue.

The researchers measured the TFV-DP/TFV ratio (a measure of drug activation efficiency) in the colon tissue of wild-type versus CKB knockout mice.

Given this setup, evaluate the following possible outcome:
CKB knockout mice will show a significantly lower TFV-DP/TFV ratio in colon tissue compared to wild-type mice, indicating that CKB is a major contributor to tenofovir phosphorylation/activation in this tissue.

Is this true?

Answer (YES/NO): NO